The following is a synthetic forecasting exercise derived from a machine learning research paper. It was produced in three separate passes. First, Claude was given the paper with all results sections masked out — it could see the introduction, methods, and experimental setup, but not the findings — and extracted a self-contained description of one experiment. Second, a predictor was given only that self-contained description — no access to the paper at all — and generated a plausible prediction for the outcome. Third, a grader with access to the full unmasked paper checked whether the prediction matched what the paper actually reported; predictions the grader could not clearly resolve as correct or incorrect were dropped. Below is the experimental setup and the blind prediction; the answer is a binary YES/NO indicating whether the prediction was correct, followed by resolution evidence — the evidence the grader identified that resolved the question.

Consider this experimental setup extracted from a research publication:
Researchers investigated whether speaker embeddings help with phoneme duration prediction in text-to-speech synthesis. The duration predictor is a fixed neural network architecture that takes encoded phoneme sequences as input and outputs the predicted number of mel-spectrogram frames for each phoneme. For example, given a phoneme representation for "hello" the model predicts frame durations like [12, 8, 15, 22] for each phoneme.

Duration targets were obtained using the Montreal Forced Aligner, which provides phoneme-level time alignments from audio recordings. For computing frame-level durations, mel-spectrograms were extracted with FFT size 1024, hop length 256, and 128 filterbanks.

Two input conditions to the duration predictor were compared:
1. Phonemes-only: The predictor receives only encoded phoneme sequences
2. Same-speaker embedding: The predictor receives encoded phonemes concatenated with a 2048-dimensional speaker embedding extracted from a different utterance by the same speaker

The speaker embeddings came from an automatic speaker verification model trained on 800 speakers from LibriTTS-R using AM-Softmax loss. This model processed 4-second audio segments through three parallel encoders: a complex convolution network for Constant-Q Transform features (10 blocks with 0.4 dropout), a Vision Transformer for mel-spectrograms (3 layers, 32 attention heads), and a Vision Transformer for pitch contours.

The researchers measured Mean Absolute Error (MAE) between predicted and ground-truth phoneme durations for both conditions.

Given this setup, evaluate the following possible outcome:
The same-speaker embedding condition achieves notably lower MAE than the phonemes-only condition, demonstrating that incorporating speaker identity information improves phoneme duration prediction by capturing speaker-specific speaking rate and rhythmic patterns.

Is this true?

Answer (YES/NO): YES